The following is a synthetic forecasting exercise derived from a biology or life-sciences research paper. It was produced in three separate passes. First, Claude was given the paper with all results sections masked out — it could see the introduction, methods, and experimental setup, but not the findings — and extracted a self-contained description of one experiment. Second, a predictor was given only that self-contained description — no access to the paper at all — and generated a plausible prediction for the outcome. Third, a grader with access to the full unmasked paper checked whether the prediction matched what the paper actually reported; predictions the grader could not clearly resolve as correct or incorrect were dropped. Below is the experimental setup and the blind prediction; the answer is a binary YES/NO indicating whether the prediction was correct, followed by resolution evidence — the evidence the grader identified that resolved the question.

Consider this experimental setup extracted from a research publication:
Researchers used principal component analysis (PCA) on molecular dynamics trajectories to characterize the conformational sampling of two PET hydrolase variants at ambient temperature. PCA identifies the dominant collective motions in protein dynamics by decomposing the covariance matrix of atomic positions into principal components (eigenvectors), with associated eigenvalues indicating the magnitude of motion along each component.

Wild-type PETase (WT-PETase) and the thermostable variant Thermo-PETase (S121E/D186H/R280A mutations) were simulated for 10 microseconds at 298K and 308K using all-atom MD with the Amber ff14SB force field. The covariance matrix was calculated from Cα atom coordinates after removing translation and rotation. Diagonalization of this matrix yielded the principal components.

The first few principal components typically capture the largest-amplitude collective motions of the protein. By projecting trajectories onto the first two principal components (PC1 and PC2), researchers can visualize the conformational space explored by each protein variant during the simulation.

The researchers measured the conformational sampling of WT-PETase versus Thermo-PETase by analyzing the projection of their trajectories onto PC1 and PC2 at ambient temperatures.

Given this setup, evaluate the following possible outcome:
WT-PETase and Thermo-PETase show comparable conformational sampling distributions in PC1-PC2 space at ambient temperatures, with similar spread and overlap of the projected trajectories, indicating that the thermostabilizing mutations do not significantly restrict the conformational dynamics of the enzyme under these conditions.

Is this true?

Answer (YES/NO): NO